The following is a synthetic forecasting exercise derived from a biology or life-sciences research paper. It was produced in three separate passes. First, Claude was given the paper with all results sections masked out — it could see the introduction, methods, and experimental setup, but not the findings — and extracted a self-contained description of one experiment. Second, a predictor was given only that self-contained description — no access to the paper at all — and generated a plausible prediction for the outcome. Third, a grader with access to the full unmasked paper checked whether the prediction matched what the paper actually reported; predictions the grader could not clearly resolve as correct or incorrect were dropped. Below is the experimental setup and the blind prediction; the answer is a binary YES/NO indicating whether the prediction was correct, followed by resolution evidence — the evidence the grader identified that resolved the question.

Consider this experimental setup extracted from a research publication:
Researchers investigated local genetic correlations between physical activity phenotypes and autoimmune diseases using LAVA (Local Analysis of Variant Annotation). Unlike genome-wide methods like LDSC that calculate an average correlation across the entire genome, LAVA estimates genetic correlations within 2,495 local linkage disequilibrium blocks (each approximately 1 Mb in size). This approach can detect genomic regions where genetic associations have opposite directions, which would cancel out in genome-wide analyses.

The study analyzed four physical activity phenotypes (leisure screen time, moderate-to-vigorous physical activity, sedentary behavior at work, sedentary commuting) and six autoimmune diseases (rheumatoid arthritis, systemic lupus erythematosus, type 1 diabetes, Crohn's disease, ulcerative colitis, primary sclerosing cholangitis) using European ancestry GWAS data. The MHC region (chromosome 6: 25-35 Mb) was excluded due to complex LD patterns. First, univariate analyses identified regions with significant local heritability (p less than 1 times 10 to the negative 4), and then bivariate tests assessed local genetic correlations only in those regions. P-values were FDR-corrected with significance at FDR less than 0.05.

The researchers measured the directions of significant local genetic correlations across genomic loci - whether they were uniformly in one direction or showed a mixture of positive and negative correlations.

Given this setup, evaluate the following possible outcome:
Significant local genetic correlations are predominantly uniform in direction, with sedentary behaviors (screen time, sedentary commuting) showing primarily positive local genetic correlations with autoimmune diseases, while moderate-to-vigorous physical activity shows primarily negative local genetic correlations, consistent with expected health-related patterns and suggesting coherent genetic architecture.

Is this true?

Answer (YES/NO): NO